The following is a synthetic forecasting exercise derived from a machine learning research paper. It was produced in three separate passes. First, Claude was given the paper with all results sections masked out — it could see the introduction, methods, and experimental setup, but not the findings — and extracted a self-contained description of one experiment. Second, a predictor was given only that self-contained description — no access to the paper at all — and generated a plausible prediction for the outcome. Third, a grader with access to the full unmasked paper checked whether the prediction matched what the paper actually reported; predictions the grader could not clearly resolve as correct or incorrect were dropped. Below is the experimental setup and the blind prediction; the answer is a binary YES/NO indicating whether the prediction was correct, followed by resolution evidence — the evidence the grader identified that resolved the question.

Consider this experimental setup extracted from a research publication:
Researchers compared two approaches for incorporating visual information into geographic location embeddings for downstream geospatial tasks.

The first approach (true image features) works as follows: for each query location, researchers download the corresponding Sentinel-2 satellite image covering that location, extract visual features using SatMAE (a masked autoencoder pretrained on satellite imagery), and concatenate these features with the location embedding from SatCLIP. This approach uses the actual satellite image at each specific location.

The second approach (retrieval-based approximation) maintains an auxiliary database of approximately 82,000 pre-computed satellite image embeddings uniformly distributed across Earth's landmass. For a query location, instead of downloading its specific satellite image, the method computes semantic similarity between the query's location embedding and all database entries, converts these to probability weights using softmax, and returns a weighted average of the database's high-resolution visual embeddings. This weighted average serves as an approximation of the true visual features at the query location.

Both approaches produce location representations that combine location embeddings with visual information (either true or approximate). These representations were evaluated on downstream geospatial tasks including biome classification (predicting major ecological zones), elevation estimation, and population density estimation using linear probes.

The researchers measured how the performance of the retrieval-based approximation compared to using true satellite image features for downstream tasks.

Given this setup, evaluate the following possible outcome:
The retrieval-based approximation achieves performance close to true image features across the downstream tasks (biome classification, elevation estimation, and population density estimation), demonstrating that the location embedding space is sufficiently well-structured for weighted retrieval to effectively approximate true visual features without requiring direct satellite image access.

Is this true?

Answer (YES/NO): YES